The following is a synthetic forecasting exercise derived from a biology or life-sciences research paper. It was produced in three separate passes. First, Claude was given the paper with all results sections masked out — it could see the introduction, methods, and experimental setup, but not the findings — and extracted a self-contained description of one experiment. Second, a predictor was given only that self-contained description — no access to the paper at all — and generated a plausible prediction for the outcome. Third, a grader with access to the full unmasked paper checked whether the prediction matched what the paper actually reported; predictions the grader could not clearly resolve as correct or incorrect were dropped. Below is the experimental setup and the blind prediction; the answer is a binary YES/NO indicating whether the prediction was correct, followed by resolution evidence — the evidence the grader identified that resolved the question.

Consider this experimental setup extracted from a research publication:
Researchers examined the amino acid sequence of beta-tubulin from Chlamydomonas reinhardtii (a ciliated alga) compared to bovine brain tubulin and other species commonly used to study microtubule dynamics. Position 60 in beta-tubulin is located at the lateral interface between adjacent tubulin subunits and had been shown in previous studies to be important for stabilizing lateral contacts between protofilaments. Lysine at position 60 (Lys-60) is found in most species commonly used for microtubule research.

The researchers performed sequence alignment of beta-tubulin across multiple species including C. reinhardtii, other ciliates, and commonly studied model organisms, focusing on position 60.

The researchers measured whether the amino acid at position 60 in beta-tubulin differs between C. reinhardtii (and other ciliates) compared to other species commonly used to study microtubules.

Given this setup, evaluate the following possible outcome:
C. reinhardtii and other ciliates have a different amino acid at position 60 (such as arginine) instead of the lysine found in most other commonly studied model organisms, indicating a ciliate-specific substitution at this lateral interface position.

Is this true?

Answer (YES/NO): YES